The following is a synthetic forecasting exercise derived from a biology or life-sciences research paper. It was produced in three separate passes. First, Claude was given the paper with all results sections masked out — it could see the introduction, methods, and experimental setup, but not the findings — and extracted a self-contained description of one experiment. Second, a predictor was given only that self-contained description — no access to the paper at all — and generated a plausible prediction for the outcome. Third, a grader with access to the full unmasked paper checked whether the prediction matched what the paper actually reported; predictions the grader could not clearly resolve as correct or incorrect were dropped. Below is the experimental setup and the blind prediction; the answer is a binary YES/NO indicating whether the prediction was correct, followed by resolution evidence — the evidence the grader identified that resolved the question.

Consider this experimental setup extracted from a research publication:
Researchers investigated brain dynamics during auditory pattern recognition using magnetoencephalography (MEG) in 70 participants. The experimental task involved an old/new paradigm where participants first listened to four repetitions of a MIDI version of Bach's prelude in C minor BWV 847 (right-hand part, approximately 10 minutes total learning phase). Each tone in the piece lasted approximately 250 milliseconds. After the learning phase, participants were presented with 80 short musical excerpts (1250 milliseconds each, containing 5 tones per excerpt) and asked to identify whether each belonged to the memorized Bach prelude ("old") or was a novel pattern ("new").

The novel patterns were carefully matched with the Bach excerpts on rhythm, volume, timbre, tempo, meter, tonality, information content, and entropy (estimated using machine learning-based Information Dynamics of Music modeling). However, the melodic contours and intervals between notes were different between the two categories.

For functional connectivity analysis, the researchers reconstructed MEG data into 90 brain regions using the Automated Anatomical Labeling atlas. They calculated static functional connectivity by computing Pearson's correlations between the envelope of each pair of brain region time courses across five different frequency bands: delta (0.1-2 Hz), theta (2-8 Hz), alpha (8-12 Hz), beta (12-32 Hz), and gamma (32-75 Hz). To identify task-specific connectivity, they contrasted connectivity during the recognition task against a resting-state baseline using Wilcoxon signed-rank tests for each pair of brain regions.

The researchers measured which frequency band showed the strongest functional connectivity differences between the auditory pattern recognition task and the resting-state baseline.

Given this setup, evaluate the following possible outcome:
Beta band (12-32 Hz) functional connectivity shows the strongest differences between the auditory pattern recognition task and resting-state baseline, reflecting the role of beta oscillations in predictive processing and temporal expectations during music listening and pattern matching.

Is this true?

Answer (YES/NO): NO